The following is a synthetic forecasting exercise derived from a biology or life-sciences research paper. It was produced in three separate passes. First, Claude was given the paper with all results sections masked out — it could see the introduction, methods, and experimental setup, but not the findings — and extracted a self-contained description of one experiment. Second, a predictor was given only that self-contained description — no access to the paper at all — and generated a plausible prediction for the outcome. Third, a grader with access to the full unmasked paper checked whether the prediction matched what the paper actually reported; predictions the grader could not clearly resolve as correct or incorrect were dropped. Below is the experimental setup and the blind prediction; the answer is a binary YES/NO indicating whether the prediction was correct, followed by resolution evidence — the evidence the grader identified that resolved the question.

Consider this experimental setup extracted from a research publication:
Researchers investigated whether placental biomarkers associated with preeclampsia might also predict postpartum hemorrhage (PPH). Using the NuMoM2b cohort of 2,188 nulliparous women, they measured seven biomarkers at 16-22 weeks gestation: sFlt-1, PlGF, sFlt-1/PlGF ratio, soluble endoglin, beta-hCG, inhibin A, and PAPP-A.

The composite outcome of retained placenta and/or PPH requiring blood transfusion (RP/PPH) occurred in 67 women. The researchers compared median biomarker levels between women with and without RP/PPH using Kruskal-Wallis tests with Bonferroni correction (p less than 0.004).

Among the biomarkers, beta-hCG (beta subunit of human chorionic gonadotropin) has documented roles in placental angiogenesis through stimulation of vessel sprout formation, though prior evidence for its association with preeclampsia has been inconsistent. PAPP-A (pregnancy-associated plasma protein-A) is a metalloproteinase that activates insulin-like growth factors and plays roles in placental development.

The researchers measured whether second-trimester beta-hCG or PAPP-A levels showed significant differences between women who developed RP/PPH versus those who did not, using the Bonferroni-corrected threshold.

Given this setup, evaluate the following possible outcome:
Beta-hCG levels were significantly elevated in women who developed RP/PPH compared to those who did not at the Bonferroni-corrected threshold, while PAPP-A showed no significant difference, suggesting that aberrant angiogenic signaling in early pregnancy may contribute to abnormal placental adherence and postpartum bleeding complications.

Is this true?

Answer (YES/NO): NO